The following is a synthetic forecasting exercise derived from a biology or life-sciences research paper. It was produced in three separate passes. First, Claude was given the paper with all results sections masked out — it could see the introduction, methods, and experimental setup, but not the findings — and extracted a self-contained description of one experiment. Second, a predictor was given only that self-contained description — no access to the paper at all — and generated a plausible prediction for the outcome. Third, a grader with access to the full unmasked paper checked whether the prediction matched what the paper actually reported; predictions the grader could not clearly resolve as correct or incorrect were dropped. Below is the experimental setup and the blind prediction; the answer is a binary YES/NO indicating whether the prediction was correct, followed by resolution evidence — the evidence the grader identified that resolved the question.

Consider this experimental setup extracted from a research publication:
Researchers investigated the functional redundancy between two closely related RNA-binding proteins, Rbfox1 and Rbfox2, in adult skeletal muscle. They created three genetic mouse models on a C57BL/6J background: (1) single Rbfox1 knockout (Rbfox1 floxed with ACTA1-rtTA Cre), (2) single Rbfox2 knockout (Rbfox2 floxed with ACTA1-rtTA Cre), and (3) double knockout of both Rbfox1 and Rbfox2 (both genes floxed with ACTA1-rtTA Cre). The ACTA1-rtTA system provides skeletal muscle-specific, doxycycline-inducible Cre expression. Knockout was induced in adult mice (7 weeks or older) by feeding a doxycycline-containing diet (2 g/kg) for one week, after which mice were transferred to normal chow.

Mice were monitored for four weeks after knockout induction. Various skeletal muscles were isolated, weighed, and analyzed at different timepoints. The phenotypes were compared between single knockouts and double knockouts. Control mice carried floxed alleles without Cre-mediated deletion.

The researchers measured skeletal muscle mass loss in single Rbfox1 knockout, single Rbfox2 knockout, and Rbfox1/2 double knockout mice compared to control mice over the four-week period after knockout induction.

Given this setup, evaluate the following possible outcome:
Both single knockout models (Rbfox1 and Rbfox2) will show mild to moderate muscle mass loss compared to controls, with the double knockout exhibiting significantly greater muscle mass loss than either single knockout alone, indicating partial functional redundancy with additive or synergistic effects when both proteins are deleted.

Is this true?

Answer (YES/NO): NO